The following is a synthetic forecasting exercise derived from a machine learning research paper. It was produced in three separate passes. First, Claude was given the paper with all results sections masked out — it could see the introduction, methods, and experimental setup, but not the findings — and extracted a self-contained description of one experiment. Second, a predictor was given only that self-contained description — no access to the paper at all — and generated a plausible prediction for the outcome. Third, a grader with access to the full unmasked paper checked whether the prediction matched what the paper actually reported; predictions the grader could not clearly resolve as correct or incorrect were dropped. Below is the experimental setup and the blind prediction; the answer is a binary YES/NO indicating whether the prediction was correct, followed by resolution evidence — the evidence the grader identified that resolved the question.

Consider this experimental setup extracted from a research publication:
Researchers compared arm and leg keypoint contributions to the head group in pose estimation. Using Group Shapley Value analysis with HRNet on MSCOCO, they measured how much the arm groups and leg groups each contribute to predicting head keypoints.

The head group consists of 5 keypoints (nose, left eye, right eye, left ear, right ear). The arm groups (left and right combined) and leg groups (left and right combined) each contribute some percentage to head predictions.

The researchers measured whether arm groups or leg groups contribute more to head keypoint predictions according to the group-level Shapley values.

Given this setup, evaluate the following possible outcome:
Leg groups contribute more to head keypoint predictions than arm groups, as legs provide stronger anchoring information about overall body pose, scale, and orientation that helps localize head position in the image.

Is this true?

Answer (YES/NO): NO